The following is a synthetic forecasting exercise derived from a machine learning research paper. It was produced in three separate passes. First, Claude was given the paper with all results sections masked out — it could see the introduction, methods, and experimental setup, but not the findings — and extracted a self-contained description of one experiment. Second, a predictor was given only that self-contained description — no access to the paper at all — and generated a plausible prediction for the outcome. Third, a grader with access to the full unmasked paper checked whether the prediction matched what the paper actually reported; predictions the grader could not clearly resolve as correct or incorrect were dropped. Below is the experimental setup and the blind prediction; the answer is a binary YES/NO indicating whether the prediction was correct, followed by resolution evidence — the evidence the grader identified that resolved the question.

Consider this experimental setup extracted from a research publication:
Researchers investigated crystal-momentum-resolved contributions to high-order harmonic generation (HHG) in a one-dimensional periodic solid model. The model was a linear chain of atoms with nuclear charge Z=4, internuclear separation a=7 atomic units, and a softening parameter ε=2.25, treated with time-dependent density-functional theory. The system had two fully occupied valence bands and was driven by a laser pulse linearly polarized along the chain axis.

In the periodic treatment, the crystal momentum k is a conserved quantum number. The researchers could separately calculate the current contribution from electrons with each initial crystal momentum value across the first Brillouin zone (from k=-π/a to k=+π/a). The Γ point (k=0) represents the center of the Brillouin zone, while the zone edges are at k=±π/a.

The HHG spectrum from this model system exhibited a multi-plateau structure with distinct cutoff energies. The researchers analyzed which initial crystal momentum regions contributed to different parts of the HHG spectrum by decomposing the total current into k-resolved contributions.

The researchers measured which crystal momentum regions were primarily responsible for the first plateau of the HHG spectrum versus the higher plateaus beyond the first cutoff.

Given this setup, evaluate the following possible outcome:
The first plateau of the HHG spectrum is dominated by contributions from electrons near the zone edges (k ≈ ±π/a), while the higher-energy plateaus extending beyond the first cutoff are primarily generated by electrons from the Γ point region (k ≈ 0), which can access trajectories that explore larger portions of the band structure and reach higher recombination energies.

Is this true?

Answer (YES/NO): NO